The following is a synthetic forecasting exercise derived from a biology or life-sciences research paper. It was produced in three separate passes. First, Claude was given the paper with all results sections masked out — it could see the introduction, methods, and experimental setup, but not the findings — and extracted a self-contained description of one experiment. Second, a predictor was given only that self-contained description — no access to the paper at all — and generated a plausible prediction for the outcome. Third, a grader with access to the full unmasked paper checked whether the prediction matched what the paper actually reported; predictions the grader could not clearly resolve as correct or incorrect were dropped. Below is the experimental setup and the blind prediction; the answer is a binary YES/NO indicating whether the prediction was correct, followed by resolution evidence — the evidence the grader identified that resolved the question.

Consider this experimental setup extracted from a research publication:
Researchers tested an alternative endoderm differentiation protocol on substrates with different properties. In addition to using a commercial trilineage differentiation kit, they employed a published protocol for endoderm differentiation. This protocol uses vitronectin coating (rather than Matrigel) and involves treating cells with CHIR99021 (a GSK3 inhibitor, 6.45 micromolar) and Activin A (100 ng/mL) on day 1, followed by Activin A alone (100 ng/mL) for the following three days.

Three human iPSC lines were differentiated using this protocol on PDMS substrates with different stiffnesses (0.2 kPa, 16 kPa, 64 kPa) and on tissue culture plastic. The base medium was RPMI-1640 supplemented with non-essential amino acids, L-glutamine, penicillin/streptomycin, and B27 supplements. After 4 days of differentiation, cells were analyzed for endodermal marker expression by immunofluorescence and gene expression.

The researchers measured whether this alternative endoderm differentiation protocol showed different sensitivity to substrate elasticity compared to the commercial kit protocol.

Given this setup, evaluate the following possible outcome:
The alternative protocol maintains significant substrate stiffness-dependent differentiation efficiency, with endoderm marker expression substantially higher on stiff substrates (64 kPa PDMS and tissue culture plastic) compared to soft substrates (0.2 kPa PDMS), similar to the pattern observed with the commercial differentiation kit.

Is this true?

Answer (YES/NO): NO